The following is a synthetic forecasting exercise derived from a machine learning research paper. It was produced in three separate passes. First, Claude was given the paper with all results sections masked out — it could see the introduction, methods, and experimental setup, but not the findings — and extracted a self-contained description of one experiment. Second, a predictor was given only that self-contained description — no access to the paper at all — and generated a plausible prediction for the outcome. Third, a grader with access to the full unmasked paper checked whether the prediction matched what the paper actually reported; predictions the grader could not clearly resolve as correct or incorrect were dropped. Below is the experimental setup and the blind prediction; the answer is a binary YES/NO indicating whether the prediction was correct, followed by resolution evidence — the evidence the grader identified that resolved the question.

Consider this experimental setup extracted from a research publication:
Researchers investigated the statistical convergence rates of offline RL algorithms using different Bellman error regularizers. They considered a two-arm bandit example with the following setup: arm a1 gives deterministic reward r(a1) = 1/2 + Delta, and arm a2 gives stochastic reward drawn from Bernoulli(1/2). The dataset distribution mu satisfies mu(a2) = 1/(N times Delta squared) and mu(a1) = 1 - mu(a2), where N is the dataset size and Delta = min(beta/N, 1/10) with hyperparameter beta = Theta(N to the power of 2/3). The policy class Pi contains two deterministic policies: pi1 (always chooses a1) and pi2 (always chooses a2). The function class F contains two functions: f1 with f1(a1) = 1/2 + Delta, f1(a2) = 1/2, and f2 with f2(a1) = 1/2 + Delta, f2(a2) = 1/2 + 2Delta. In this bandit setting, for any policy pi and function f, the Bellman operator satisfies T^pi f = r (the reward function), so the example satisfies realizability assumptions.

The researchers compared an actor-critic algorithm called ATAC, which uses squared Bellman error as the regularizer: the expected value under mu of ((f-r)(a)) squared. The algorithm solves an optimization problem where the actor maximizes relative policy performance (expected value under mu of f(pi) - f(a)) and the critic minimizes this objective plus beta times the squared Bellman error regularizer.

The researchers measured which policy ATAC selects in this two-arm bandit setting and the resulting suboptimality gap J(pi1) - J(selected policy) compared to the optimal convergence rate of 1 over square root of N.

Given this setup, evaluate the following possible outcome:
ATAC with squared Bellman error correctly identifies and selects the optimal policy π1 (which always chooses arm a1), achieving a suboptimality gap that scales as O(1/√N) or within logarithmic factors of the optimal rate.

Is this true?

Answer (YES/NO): NO